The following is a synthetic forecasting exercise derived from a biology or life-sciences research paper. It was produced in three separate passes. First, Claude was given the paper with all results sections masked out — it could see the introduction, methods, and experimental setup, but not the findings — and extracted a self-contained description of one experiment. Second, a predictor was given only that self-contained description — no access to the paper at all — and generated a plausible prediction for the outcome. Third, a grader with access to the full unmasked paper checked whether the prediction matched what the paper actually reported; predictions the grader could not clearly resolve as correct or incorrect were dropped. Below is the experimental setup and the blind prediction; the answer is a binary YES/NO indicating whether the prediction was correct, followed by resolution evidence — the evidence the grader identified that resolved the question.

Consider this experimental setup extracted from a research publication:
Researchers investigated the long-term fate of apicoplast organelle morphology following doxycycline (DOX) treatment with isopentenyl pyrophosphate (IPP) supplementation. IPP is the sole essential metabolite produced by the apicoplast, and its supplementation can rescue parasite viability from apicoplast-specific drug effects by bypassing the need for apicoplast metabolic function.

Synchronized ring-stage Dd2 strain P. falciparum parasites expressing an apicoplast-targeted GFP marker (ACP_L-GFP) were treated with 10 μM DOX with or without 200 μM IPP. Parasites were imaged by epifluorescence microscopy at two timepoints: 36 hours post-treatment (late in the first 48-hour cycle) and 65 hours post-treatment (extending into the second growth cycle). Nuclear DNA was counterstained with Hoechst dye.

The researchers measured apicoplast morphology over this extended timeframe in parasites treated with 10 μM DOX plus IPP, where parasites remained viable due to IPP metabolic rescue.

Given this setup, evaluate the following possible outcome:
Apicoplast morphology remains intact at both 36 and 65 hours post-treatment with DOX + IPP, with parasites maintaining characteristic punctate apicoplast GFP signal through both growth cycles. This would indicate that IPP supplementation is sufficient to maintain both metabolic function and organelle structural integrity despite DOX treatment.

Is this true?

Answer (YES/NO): NO